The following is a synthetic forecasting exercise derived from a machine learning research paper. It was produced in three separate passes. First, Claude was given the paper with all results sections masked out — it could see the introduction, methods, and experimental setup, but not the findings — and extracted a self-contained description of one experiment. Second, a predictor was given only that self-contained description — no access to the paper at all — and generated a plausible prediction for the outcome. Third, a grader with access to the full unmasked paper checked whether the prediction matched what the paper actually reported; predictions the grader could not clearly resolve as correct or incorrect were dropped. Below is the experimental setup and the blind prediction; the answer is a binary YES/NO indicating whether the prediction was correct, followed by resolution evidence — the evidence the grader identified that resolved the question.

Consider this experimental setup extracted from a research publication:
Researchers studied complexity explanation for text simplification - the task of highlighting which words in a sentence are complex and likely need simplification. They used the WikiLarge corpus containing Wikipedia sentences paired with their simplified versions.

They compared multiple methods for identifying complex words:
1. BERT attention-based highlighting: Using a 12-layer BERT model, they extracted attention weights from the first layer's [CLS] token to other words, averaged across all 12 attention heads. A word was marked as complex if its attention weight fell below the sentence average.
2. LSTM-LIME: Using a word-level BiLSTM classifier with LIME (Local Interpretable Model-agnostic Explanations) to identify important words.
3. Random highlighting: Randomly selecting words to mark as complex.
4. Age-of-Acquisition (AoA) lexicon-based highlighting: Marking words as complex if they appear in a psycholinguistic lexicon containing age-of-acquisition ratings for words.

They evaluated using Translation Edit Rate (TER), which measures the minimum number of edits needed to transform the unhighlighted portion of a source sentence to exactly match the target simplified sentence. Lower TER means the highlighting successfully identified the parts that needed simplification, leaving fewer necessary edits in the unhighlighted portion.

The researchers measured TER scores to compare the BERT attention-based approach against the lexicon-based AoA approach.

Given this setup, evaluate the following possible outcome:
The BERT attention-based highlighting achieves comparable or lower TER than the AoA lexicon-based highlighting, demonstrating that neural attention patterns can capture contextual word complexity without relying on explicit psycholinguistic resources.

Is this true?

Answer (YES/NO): YES